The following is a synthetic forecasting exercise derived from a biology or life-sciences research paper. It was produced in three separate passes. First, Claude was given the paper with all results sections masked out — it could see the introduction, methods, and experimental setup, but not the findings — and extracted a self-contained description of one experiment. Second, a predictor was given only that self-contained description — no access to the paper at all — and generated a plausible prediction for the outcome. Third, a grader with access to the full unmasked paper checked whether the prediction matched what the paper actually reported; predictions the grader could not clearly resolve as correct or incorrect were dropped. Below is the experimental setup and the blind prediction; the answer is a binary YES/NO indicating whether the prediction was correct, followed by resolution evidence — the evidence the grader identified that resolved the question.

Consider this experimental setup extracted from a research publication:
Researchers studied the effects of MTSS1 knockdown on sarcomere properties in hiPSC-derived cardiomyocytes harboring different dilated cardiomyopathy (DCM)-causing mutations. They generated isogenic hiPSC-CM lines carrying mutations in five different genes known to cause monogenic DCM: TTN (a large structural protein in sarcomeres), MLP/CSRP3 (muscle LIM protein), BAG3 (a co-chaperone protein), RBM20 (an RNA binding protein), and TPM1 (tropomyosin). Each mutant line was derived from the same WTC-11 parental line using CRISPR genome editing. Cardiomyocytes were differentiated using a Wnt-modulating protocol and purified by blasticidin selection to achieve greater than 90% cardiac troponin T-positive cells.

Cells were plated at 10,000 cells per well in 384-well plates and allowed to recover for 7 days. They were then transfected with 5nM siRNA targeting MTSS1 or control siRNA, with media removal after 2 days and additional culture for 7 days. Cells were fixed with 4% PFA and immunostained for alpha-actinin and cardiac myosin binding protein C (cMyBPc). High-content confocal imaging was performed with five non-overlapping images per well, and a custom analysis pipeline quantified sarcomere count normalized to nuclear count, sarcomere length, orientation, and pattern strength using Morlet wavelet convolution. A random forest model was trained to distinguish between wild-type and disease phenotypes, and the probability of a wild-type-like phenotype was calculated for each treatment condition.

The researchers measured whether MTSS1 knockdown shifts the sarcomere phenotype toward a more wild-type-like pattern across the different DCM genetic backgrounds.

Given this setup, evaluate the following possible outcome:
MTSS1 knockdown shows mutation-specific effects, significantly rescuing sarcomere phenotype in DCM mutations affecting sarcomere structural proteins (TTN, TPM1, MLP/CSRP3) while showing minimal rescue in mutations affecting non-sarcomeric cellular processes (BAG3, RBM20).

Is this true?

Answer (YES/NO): NO